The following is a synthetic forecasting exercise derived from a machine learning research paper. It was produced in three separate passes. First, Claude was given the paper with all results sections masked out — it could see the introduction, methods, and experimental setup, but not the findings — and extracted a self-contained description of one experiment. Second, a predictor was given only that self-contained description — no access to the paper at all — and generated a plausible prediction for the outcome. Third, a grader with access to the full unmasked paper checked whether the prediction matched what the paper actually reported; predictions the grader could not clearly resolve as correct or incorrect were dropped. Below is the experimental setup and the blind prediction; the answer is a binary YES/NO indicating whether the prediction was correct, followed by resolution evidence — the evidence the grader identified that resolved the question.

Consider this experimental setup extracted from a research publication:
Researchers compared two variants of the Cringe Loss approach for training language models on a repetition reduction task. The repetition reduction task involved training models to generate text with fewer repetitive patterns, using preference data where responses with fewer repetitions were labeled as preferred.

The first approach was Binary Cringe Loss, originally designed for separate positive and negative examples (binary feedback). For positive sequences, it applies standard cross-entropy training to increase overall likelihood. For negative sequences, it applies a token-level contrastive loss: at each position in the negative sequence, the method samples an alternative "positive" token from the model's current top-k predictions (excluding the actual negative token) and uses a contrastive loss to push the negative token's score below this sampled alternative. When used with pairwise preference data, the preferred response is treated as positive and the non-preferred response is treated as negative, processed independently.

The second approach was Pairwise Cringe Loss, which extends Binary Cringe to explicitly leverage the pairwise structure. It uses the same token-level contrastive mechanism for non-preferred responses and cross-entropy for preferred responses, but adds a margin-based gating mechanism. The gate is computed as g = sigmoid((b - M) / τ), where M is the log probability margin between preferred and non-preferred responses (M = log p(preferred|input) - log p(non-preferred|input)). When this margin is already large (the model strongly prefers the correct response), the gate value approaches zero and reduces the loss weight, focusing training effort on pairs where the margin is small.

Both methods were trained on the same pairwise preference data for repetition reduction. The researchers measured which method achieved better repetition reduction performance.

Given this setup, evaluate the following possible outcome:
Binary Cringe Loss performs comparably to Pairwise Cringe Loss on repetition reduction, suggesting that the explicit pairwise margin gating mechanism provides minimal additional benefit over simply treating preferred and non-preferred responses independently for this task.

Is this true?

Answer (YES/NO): NO